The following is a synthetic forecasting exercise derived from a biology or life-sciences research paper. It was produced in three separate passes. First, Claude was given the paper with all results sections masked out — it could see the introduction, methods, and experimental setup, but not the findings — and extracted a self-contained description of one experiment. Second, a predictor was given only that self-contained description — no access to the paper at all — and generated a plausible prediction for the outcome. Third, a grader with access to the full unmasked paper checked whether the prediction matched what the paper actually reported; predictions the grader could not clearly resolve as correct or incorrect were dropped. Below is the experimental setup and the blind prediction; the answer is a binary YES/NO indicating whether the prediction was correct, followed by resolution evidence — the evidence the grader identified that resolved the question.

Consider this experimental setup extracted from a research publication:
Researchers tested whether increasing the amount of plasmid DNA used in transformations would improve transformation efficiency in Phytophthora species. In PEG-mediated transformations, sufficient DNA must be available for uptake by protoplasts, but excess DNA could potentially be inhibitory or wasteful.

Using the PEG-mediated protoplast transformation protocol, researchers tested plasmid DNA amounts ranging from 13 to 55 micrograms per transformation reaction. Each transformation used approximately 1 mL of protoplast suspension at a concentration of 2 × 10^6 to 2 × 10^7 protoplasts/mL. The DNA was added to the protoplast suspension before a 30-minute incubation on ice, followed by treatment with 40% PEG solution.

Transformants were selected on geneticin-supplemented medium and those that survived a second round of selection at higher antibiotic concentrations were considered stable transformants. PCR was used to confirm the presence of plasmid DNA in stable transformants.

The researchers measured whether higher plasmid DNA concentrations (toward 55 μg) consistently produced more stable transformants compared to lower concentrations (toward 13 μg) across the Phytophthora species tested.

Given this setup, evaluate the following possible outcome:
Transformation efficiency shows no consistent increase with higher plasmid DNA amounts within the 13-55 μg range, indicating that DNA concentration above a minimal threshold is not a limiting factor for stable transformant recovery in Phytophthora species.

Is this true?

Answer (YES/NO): YES